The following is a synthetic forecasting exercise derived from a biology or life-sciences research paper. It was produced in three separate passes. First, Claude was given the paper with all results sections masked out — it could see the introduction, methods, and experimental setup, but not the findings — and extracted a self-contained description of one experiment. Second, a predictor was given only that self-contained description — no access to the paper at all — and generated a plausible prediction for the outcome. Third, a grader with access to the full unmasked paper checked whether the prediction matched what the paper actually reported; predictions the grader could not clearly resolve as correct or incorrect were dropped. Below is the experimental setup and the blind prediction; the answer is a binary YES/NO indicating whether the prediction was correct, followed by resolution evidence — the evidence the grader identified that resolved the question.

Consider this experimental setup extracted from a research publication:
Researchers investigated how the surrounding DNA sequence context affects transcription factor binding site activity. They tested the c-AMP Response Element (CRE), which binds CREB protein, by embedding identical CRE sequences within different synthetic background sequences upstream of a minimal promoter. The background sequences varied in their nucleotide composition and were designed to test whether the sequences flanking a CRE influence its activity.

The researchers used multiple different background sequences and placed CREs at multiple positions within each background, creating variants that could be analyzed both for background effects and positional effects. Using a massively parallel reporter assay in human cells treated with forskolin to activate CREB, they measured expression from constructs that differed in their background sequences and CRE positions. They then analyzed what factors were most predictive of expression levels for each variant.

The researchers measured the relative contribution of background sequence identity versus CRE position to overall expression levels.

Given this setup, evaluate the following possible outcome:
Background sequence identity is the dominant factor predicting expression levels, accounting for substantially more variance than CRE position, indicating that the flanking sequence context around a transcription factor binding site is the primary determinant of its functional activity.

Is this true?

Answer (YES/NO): NO